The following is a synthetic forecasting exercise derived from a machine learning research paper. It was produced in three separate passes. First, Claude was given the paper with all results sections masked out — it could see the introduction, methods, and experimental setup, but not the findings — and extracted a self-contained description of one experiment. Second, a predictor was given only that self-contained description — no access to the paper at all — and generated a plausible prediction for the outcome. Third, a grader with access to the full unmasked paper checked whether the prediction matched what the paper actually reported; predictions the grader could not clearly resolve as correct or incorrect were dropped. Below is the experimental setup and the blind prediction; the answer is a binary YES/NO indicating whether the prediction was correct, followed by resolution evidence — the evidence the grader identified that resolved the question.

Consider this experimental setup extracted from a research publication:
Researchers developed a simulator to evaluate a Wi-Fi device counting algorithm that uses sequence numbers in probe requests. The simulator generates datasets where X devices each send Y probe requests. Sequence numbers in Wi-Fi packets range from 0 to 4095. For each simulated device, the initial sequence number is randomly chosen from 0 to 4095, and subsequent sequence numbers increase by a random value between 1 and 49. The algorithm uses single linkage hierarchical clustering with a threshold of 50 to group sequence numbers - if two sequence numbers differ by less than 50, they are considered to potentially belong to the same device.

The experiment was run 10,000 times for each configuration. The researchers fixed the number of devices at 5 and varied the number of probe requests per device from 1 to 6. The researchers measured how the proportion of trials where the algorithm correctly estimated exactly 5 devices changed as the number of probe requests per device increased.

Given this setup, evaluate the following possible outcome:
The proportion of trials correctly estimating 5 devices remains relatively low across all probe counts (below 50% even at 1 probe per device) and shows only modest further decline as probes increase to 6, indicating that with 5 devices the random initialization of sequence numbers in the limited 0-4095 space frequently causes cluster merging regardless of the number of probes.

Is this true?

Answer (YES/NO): NO